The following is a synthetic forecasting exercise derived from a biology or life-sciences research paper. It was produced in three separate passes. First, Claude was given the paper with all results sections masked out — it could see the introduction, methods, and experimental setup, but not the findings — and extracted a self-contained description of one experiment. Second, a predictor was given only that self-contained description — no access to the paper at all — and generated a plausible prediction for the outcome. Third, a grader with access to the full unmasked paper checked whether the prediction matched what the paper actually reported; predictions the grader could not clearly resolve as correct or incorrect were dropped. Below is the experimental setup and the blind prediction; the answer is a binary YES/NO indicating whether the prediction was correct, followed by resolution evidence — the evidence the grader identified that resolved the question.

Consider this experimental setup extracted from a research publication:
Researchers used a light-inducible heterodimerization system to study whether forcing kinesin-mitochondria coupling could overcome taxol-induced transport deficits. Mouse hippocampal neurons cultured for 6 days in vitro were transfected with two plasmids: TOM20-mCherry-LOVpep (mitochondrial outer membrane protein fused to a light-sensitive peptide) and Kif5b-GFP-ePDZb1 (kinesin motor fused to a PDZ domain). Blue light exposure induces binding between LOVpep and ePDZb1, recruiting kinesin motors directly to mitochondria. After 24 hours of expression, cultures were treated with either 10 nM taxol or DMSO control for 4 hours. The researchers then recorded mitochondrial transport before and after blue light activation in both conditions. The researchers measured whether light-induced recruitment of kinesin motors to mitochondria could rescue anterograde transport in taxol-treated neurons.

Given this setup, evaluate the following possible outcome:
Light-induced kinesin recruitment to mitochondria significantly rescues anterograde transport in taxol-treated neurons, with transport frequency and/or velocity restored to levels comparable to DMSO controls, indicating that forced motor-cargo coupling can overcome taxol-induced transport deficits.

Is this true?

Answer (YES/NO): NO